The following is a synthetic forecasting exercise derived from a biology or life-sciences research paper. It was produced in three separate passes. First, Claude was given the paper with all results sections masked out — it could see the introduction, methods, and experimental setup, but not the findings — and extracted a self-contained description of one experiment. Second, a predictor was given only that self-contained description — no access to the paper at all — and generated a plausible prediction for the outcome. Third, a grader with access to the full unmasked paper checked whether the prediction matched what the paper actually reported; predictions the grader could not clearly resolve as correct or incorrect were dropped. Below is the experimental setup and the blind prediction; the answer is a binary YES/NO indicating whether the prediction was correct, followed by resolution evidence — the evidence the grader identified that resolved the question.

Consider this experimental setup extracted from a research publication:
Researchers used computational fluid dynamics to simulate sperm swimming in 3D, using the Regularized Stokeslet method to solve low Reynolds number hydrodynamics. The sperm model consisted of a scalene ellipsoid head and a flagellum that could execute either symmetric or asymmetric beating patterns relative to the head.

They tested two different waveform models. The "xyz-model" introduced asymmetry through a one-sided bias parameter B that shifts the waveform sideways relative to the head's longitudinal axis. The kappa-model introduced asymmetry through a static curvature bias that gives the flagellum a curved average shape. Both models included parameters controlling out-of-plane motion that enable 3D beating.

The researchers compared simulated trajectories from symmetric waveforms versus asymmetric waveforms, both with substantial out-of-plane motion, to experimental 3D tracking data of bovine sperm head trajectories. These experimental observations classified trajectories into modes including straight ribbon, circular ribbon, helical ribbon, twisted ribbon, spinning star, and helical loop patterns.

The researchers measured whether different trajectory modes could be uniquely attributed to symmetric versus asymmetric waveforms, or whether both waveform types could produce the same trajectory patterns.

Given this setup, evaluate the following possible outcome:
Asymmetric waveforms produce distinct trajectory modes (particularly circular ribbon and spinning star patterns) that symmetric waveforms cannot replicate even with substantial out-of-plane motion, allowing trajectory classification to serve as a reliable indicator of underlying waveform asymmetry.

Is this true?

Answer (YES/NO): NO